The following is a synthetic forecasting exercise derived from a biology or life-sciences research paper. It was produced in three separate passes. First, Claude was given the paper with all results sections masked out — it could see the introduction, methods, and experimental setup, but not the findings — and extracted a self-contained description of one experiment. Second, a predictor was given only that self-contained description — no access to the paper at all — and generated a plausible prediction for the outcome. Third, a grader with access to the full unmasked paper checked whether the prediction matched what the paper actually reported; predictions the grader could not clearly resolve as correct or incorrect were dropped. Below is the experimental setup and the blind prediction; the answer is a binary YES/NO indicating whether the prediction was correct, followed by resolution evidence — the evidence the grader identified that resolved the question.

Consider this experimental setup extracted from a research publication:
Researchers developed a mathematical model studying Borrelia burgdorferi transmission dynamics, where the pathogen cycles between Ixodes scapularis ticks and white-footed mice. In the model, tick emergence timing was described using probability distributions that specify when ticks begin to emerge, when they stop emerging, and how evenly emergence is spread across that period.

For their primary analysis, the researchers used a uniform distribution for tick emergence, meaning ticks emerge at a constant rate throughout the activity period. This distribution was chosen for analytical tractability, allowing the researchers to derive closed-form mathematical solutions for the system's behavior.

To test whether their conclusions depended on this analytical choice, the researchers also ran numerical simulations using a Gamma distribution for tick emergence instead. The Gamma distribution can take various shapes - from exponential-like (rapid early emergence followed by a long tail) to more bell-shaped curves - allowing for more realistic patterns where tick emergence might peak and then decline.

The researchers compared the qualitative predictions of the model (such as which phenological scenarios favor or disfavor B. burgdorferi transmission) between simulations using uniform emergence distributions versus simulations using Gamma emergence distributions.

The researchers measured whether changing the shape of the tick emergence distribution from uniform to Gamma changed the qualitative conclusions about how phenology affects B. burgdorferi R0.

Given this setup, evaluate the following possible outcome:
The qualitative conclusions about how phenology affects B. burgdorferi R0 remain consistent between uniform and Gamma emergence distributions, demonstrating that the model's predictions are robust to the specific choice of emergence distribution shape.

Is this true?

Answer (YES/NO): YES